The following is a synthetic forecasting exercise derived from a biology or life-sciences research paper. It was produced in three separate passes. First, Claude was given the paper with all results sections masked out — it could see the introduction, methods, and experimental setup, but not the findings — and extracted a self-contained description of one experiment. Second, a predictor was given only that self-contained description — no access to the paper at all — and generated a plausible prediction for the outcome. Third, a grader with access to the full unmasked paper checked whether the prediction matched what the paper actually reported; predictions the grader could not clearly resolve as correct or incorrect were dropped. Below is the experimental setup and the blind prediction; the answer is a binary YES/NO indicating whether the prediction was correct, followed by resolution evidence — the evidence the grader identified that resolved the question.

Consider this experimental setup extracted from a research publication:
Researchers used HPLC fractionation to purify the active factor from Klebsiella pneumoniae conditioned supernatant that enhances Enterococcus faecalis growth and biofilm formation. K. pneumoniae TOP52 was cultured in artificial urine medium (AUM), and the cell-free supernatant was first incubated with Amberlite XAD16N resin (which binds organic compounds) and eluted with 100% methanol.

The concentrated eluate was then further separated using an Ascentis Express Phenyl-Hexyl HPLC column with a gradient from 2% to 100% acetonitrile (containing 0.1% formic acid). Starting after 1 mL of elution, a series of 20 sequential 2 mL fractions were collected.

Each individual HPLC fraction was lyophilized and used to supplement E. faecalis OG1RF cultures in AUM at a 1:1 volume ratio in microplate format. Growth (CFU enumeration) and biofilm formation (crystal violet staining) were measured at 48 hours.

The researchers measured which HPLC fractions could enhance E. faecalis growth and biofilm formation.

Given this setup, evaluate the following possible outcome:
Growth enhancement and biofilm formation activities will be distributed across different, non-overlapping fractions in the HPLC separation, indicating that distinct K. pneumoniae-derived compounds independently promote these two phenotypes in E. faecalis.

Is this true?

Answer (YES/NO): NO